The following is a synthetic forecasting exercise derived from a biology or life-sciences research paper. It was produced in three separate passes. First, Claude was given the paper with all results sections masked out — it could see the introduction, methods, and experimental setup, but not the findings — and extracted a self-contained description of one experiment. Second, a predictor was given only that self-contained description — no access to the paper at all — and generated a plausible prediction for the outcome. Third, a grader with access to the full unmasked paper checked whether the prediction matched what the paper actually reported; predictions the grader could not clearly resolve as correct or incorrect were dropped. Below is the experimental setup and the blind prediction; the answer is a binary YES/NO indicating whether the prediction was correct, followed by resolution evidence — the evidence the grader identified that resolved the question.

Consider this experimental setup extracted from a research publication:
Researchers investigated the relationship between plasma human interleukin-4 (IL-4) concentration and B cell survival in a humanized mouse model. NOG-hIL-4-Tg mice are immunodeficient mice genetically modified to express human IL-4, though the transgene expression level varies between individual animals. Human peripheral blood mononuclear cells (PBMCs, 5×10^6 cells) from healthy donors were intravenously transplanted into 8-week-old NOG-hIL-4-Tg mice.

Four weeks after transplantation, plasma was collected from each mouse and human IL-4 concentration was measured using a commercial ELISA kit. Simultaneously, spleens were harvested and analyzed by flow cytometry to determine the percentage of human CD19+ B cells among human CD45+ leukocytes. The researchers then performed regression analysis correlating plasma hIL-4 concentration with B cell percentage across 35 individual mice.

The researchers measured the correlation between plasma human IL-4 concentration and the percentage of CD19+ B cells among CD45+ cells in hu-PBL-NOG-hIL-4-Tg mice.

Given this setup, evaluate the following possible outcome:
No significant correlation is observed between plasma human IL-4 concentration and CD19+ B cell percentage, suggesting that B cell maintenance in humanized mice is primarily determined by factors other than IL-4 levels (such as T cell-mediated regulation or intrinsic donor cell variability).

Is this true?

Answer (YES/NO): NO